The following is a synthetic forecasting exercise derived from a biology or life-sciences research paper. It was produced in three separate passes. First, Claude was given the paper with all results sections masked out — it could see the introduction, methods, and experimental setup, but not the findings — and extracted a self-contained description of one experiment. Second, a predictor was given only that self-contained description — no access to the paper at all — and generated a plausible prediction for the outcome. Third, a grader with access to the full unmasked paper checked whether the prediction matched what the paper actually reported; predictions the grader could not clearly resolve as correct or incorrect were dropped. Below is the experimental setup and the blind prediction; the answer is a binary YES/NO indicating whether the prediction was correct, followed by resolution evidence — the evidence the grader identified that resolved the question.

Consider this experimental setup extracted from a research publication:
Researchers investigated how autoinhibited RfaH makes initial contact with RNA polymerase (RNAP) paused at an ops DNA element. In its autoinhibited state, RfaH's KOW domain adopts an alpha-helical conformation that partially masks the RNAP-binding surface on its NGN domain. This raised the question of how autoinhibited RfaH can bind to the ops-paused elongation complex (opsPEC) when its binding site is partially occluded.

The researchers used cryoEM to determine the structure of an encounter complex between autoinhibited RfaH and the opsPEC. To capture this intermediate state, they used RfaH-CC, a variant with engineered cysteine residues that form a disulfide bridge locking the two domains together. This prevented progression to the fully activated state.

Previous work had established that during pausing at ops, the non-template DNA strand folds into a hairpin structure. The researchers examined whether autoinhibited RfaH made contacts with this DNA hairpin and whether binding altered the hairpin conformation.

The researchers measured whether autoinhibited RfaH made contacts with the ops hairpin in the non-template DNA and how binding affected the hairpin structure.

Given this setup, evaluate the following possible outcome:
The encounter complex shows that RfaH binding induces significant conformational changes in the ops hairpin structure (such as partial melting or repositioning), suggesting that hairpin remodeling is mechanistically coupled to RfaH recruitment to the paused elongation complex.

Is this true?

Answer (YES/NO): YES